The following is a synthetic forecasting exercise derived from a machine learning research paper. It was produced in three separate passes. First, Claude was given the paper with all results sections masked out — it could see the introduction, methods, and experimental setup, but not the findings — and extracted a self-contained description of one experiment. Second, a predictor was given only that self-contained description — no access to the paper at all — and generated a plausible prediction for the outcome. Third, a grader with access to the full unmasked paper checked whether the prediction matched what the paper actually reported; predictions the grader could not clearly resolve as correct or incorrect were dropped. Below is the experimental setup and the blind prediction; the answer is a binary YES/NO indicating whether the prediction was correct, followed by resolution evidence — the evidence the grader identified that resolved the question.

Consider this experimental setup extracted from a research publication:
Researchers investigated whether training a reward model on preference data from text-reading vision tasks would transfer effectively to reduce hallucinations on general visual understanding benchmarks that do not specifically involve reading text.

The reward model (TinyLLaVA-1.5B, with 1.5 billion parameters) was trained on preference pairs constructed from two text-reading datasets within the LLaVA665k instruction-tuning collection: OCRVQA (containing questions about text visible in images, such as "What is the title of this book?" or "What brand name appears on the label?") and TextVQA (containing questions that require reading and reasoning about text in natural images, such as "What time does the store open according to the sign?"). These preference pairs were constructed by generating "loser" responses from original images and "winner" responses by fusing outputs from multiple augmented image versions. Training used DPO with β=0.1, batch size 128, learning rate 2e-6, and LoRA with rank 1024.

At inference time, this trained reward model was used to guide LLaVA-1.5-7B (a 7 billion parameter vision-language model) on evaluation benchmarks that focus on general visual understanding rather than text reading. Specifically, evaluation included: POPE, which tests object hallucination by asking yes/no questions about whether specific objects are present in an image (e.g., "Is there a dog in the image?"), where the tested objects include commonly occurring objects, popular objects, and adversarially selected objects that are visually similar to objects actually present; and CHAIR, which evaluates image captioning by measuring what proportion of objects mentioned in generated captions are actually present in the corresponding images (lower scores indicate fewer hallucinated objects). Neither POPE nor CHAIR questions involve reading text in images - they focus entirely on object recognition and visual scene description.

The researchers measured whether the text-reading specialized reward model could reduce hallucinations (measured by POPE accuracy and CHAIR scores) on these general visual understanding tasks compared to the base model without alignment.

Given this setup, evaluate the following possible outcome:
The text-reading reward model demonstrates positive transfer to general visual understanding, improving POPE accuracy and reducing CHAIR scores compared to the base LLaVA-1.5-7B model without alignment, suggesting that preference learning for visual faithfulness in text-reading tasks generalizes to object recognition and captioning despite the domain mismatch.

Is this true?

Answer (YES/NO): YES